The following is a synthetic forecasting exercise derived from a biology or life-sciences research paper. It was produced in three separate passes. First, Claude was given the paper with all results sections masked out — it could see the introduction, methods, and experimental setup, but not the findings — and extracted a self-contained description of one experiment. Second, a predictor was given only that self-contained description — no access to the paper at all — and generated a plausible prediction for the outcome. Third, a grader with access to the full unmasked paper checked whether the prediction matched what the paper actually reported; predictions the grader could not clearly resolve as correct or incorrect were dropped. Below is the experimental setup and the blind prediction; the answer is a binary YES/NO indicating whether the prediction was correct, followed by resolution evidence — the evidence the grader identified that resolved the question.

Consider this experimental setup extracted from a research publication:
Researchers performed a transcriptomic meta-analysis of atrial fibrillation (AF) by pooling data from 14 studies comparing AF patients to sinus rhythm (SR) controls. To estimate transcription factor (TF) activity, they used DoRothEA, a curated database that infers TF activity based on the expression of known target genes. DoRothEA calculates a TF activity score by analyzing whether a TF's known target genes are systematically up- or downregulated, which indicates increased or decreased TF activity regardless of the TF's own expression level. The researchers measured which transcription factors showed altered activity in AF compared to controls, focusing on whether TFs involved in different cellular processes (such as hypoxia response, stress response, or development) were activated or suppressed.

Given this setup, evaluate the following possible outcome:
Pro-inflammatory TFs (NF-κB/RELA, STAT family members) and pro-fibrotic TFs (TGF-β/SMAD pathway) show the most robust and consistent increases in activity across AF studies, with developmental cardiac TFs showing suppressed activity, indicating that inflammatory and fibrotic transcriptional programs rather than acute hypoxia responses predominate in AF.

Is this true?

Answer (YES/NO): NO